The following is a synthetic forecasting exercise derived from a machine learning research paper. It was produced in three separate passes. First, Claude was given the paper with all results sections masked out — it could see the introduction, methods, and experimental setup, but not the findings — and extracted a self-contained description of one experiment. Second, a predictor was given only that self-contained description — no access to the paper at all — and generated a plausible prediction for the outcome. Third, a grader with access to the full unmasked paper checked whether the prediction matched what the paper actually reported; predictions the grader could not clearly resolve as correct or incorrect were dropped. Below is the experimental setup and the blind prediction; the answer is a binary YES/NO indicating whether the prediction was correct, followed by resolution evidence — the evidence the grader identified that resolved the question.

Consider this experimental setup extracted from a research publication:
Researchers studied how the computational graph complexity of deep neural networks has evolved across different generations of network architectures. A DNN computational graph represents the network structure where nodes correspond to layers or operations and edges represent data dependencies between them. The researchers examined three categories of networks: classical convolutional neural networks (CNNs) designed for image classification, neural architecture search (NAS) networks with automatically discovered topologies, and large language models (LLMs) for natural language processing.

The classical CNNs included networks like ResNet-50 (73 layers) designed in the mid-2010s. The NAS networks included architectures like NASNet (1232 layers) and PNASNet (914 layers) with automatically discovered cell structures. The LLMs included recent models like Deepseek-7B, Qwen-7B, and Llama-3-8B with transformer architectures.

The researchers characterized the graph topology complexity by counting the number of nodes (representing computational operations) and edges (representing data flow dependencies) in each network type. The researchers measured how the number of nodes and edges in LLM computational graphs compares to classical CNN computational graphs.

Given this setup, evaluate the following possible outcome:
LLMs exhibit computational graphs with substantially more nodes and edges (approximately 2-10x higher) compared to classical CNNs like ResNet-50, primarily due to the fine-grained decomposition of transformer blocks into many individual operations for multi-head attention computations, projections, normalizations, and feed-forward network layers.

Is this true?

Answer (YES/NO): NO